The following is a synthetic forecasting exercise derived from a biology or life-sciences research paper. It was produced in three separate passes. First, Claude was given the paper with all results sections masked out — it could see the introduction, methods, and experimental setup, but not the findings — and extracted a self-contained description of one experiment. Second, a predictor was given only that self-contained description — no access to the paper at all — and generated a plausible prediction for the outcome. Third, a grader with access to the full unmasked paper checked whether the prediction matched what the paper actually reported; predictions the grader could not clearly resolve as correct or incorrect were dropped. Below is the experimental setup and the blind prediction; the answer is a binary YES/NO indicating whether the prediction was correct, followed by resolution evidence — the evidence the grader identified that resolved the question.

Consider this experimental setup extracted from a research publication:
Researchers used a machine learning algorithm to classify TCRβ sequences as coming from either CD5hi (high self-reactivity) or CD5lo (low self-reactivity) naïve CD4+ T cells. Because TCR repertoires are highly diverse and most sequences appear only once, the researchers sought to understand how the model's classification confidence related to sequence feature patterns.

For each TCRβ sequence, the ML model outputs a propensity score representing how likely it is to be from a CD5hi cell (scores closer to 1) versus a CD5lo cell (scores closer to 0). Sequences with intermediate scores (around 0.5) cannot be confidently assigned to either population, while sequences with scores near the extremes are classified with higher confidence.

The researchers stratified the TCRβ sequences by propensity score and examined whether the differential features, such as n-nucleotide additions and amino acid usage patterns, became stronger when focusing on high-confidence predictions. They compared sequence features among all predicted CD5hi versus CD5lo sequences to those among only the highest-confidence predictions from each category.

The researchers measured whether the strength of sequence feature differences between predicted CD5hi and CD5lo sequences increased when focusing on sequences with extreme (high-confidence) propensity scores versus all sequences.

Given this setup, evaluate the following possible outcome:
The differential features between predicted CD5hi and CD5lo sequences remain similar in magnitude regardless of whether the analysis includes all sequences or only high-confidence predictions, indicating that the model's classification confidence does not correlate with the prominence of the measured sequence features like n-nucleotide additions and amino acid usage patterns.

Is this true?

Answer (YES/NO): NO